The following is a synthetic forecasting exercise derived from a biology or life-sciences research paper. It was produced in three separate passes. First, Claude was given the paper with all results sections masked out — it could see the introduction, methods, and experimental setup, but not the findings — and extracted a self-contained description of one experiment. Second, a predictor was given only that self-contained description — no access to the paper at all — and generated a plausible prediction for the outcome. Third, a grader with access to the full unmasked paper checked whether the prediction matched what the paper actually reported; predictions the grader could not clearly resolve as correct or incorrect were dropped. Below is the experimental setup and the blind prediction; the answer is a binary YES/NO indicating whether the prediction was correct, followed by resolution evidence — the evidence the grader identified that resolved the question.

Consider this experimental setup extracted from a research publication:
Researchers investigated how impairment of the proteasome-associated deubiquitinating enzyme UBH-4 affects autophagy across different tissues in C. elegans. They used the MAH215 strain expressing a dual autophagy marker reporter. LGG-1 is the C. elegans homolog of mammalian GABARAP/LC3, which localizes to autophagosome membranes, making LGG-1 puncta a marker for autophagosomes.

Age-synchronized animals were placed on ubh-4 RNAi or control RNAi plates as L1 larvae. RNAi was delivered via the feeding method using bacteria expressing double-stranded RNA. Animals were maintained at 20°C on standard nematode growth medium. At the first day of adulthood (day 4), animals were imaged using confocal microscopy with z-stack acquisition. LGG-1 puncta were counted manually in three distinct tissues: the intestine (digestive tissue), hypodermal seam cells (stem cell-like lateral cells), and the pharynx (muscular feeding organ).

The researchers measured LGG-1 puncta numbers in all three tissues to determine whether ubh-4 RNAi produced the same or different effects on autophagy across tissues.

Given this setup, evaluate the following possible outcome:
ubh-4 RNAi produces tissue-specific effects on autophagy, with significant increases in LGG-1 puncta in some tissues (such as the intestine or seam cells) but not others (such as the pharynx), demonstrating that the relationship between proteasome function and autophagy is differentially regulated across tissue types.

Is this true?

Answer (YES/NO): NO